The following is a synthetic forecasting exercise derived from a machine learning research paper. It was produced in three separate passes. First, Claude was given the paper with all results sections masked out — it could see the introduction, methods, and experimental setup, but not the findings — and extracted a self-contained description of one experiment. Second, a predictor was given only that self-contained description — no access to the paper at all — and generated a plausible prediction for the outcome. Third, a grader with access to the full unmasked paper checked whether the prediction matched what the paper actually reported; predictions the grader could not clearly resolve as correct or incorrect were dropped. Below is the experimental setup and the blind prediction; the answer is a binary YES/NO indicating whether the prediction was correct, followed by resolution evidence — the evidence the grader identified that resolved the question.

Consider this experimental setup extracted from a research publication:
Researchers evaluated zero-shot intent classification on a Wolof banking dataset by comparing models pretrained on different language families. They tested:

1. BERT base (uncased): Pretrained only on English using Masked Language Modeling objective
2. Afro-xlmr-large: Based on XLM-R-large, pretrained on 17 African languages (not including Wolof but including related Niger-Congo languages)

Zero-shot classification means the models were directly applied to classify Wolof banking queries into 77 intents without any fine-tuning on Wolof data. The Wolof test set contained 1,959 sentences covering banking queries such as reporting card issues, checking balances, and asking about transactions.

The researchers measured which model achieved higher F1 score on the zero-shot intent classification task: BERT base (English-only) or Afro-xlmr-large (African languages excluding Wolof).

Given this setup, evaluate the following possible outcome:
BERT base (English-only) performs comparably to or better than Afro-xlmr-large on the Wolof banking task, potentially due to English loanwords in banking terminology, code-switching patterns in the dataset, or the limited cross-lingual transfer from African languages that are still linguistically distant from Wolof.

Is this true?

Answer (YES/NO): YES